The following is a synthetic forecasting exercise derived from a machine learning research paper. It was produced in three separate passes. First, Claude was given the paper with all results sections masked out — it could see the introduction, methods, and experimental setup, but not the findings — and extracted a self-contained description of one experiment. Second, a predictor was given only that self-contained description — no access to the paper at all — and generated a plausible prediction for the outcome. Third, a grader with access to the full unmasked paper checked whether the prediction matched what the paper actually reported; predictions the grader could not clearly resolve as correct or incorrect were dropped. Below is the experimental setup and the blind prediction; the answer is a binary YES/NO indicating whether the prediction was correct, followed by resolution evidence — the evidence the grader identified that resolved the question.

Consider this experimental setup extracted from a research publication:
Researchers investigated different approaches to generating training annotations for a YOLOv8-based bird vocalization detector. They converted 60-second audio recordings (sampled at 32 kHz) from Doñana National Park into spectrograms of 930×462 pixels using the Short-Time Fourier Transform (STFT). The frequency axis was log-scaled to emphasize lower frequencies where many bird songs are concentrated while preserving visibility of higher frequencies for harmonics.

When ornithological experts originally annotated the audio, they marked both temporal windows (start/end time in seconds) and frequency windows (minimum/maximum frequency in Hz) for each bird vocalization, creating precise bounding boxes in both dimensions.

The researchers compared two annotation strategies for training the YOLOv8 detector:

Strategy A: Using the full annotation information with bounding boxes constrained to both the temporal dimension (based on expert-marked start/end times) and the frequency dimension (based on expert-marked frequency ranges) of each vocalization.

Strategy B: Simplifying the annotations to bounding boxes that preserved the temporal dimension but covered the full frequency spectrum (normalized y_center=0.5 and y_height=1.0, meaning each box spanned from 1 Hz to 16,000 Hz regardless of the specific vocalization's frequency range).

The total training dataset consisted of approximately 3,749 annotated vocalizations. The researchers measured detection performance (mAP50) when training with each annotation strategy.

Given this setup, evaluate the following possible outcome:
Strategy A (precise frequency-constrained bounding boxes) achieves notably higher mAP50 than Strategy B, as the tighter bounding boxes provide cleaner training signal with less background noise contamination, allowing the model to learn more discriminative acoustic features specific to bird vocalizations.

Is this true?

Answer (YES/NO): NO